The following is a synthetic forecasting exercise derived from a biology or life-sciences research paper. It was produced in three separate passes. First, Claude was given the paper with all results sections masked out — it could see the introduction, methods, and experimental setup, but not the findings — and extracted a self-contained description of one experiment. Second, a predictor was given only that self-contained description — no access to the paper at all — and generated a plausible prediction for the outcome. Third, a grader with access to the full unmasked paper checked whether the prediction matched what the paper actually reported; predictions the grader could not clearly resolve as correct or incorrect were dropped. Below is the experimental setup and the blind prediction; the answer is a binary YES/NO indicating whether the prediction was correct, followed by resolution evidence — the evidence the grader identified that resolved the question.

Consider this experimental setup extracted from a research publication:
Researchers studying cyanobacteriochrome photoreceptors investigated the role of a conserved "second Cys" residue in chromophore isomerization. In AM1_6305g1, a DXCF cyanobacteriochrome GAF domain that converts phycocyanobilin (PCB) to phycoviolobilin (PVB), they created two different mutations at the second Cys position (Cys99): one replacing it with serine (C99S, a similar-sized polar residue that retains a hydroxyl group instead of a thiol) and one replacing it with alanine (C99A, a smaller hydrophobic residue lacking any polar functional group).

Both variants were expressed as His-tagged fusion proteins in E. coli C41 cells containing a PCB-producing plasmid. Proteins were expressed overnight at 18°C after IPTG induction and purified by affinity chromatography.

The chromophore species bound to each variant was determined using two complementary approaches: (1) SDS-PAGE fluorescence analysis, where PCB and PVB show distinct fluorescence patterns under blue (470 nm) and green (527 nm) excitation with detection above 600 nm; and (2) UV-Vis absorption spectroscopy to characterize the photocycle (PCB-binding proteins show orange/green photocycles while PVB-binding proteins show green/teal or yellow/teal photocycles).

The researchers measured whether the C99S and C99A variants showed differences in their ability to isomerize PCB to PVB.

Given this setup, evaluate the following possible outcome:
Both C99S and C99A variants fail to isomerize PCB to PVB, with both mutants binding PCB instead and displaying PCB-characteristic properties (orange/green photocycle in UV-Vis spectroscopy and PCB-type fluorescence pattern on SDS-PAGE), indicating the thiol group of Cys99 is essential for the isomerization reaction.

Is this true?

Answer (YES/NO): NO